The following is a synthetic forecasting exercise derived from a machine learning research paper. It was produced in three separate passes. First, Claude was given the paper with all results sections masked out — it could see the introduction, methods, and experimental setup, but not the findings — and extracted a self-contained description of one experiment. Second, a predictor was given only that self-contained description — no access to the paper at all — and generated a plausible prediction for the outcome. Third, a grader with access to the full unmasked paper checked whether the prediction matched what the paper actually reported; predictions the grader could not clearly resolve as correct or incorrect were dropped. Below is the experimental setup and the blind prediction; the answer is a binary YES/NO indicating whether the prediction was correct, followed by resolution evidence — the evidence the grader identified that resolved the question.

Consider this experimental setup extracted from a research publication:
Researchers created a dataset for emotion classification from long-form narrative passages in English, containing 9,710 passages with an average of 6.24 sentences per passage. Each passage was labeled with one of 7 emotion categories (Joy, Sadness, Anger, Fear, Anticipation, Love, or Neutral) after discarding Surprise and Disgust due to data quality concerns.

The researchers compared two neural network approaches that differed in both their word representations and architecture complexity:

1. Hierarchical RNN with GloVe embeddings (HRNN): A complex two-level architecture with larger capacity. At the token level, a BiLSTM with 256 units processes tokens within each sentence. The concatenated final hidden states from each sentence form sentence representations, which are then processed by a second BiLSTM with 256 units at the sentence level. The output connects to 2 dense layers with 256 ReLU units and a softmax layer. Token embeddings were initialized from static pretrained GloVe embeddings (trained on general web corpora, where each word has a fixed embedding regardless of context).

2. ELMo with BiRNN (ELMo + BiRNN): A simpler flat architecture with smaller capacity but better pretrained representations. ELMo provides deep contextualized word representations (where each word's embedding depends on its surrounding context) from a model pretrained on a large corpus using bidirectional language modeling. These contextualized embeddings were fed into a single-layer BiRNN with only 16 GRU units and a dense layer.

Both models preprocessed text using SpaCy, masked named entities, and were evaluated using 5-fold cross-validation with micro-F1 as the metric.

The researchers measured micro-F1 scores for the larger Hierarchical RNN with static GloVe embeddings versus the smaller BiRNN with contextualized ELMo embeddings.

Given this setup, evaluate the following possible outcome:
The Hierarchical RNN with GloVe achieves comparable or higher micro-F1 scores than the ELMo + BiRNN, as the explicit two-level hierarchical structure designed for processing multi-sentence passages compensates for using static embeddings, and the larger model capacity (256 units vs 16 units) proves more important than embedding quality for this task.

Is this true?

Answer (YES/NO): NO